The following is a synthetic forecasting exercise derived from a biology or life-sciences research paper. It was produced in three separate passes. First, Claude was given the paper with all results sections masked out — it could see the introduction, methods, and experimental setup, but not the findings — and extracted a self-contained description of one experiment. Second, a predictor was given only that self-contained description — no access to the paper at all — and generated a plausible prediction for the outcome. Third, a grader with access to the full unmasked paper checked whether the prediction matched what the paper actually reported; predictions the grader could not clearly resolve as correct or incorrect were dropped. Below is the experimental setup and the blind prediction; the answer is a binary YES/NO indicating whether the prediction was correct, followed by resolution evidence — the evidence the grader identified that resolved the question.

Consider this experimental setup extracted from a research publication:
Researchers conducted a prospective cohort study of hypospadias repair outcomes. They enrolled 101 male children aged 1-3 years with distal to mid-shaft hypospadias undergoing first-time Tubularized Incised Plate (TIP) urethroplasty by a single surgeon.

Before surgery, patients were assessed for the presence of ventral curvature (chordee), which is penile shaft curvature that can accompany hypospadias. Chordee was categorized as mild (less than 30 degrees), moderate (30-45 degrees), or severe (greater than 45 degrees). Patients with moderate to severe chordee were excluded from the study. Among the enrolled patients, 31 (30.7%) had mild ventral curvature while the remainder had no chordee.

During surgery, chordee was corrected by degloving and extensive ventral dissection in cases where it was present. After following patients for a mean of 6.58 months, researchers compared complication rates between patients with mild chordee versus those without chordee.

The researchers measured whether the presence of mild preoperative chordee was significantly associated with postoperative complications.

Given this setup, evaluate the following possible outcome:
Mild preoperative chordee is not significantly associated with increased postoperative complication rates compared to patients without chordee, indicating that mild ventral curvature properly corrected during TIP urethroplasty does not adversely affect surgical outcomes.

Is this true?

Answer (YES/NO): YES